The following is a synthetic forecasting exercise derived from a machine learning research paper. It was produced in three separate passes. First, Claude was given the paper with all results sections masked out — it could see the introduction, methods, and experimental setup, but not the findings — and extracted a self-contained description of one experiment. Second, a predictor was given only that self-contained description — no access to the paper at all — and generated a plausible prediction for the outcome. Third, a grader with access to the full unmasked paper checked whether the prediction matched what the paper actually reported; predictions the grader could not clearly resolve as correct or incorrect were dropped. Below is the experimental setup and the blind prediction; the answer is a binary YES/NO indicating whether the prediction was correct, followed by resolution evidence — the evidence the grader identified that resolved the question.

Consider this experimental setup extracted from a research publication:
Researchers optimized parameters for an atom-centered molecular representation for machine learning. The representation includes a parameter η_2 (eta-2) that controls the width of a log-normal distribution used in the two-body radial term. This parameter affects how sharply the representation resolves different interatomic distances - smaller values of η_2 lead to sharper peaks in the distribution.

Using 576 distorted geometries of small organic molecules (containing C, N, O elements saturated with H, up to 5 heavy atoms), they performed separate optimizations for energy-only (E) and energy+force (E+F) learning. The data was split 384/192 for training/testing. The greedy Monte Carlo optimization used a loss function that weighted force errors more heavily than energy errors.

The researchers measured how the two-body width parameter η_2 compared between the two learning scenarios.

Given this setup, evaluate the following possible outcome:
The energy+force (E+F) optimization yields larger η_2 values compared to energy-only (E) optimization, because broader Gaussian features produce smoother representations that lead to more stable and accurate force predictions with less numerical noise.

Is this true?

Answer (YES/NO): YES